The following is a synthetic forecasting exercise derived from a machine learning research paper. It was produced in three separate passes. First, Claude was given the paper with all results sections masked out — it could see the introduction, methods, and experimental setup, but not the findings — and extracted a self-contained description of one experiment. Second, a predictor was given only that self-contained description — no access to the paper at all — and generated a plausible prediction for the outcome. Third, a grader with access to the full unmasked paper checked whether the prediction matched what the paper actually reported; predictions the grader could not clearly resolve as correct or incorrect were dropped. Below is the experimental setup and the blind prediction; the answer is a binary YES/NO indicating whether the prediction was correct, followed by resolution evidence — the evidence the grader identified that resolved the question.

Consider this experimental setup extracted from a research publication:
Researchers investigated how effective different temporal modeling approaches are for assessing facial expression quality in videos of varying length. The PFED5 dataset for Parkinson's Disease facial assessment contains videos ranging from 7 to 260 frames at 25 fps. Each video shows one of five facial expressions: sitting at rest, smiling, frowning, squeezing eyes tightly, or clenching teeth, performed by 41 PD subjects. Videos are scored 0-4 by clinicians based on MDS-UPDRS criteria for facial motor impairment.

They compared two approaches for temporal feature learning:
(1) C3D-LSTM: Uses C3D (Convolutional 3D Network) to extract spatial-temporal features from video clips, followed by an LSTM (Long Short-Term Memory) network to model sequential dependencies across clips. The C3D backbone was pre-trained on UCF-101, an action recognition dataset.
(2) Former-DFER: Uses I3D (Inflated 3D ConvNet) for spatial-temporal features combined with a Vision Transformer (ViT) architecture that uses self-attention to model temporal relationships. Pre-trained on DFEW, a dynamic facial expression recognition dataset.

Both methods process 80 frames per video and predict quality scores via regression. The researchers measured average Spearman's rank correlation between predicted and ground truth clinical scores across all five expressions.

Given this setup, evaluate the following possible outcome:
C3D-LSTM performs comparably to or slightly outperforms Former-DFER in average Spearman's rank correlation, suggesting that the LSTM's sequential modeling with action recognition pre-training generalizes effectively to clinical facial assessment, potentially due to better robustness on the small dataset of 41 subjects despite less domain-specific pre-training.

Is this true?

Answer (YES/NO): NO